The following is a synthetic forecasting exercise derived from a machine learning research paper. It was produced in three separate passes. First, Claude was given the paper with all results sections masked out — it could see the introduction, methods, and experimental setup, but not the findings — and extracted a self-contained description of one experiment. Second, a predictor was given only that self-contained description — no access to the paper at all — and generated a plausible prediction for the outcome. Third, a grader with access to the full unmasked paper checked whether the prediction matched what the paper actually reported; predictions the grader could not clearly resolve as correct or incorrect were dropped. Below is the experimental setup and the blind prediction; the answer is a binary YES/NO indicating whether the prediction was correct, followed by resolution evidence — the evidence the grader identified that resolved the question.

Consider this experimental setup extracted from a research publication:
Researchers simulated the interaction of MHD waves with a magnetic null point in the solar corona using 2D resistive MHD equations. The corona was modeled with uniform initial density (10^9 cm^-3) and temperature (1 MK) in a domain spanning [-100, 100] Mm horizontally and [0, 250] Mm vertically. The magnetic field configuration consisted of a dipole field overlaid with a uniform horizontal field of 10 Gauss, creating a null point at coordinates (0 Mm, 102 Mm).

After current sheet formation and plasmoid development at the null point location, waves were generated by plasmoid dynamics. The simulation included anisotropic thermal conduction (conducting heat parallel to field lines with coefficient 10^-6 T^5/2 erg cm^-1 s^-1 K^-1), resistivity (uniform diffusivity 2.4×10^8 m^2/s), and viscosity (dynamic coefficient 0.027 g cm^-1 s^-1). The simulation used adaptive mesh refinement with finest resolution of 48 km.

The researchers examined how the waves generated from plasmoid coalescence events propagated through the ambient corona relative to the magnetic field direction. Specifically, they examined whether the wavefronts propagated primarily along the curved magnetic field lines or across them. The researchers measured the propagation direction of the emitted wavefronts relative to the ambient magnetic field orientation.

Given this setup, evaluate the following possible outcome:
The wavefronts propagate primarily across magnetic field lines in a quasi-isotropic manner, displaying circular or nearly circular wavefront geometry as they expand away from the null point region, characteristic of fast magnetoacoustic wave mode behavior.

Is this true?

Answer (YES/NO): YES